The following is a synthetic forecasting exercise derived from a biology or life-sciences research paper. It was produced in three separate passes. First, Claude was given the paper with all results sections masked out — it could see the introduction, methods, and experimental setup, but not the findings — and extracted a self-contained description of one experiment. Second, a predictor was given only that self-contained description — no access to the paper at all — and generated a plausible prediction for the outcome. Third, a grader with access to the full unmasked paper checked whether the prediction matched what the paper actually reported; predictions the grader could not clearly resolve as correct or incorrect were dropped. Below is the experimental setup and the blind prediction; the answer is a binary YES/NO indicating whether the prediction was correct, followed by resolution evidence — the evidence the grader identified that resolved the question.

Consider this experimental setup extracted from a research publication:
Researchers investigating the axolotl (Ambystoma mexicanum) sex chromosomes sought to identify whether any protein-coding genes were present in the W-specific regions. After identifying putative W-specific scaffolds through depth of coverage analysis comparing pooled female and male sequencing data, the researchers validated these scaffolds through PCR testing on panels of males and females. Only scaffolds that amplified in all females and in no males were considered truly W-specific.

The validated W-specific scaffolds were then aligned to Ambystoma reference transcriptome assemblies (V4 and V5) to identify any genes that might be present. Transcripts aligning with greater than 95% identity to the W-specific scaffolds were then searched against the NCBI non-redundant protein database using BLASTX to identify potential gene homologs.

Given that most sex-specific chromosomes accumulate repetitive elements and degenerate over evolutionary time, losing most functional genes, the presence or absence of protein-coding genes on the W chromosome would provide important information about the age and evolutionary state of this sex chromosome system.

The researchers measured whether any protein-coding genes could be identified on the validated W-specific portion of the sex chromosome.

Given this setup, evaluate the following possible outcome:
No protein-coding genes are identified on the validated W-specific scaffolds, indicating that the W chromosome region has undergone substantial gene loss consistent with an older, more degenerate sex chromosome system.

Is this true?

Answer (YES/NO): NO